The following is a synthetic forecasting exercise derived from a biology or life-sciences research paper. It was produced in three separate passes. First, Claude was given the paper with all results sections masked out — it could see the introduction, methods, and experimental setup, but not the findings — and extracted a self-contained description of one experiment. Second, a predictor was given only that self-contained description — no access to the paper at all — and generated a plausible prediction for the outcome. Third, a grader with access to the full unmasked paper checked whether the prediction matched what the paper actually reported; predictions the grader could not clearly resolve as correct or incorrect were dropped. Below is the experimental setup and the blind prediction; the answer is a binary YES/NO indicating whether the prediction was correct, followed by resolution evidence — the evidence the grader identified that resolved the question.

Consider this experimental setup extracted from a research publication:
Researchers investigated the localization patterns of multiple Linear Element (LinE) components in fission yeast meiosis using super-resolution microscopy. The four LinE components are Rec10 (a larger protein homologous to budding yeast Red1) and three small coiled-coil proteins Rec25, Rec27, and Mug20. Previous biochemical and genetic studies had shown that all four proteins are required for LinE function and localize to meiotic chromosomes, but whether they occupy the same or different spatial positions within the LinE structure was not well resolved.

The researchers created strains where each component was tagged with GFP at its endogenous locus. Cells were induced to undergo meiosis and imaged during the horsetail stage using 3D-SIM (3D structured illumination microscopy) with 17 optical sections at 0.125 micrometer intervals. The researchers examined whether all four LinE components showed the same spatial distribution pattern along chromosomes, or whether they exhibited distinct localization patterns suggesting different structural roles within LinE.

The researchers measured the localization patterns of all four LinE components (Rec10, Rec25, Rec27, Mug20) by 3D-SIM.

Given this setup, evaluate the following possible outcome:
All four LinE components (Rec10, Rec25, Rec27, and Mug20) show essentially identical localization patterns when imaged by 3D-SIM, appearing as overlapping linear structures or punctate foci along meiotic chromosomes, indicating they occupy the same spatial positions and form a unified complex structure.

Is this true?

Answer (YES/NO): YES